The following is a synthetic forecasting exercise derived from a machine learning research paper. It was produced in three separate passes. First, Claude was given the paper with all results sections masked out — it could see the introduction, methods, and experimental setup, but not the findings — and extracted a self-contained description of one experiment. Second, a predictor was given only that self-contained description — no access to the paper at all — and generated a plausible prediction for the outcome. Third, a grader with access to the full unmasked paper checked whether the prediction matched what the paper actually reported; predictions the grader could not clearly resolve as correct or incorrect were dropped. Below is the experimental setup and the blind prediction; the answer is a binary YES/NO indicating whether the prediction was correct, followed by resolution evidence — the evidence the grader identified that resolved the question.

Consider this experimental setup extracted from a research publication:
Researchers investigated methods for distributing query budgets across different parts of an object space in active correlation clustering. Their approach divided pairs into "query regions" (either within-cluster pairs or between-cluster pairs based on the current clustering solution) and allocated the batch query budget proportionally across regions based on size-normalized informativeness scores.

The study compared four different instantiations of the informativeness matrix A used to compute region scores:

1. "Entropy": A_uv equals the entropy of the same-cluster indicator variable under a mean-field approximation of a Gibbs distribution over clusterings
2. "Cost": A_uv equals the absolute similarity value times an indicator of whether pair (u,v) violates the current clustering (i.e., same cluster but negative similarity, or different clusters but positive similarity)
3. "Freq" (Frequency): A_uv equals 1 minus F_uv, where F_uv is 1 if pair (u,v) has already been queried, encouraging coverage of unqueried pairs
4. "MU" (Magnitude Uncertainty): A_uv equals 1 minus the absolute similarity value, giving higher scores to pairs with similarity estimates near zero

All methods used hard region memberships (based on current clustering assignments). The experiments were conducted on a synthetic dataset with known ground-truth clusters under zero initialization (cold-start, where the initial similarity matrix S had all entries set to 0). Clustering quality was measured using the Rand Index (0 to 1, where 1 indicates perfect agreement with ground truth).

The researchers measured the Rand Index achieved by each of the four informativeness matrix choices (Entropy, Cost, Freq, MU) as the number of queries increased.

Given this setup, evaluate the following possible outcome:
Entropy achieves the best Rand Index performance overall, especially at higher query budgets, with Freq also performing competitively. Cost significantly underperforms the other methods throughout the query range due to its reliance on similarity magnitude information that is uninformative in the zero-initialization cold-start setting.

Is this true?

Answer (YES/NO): NO